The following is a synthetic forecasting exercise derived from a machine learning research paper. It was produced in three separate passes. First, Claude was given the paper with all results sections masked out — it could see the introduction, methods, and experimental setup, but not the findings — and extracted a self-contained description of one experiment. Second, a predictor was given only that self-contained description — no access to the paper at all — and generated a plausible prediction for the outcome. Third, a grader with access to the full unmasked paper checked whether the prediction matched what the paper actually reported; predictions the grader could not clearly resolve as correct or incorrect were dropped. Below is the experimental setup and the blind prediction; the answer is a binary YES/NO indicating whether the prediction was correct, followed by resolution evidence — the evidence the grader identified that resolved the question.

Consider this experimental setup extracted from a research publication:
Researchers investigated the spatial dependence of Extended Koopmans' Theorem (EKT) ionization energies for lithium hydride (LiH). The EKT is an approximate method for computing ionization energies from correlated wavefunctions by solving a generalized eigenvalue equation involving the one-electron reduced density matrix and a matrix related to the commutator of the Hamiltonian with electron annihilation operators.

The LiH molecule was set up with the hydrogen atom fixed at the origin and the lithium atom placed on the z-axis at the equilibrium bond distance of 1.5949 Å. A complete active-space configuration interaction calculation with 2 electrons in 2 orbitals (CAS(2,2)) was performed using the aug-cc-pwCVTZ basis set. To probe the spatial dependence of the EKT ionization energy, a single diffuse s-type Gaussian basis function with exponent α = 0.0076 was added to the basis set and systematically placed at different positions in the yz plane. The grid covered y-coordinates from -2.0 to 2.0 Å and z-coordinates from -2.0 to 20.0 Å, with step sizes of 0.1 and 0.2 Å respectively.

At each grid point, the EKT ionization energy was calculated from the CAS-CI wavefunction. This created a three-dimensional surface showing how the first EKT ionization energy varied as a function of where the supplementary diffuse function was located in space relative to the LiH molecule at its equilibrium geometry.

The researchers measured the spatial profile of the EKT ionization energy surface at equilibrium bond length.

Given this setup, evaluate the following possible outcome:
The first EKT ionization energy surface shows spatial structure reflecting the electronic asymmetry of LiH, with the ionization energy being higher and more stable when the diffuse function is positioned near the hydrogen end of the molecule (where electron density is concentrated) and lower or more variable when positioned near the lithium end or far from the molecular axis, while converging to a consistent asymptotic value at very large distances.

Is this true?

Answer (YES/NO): NO